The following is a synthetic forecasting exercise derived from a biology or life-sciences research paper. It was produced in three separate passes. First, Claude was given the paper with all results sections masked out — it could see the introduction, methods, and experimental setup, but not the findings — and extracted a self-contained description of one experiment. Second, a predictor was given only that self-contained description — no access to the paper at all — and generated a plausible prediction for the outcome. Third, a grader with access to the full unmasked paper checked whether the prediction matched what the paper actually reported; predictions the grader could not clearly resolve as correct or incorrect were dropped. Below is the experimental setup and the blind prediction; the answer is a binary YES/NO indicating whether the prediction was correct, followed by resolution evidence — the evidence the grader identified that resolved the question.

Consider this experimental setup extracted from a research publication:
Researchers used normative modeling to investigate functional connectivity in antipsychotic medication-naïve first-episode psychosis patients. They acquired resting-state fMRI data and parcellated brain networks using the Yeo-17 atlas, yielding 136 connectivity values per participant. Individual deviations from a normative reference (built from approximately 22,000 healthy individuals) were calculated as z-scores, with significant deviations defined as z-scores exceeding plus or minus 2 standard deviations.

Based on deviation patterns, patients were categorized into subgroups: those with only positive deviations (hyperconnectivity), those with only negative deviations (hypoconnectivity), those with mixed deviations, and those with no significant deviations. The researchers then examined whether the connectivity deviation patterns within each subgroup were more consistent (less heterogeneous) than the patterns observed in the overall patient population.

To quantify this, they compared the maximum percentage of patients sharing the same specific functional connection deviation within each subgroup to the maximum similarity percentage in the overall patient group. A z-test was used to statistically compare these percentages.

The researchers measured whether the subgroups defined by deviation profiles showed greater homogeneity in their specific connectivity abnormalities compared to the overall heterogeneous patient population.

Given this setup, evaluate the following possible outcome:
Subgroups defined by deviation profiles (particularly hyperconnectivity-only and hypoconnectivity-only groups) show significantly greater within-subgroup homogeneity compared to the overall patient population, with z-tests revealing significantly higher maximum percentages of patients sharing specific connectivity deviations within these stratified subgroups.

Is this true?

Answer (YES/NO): YES